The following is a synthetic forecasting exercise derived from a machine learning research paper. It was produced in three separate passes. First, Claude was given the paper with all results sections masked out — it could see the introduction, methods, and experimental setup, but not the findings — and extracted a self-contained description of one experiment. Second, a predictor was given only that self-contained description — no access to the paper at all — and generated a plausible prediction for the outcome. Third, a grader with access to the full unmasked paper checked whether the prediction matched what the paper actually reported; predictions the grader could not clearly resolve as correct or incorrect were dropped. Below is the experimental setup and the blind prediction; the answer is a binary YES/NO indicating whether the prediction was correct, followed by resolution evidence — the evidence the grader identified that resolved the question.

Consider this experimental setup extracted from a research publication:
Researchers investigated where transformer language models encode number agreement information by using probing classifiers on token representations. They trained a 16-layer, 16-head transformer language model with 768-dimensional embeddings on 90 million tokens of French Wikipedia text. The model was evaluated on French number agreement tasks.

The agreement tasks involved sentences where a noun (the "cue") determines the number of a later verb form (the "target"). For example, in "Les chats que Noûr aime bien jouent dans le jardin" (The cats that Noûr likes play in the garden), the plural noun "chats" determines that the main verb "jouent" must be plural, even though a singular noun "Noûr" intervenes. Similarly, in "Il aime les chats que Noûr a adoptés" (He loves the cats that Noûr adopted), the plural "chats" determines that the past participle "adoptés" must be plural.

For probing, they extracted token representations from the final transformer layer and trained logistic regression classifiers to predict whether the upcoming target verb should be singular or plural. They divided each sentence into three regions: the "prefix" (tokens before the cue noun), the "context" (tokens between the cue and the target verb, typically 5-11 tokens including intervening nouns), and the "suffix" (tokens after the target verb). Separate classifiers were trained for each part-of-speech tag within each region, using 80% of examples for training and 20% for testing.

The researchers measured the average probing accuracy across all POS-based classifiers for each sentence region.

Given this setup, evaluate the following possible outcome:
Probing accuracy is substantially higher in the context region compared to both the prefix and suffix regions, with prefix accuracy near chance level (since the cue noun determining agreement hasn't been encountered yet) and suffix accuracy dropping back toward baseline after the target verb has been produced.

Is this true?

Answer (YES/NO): YES